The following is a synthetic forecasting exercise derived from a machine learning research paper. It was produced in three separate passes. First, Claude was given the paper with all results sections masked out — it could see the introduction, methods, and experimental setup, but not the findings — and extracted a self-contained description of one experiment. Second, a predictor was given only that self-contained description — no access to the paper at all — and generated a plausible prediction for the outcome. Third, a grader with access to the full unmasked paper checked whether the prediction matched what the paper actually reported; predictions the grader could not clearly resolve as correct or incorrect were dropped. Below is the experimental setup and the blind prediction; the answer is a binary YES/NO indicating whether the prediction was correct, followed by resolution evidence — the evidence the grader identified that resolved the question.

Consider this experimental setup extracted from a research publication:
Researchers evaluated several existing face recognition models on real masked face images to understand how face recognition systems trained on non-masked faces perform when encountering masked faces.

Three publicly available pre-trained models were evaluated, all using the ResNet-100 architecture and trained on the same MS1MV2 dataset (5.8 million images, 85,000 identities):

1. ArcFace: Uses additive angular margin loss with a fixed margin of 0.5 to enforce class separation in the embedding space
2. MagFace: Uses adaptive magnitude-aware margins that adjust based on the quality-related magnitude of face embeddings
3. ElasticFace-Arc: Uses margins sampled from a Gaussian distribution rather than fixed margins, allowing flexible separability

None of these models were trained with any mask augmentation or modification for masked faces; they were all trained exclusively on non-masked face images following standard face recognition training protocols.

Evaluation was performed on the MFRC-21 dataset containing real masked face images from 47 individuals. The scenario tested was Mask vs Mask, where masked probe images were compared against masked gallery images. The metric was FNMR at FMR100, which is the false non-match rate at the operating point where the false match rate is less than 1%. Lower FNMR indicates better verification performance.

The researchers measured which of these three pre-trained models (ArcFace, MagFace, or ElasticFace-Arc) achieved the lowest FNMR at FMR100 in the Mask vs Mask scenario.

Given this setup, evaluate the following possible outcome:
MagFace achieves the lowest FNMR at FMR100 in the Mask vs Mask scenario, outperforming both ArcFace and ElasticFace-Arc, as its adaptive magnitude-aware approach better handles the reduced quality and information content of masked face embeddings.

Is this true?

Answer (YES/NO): YES